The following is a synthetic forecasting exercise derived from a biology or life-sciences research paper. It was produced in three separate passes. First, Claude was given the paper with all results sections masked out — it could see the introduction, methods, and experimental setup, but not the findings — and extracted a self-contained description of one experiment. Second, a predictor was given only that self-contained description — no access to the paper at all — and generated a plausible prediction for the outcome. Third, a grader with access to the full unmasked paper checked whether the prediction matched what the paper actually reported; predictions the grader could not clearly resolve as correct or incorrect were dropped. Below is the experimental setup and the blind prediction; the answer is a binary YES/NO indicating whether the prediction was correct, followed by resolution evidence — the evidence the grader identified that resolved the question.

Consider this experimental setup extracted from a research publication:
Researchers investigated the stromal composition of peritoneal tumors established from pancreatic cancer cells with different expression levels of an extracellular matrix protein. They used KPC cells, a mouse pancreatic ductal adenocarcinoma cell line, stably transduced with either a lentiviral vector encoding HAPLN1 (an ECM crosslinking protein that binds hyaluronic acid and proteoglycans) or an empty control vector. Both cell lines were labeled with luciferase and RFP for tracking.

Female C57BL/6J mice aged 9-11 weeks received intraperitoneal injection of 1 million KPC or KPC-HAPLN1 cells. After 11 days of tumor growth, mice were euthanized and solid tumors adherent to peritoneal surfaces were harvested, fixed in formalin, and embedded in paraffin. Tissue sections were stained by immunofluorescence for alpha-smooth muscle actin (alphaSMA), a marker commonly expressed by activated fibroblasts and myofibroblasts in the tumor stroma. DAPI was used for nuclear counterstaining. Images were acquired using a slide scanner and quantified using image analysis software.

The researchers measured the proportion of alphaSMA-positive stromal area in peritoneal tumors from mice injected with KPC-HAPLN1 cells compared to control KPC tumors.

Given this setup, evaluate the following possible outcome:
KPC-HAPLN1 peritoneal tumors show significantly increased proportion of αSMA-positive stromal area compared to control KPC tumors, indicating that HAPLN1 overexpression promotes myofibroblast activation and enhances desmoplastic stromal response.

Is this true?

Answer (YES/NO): YES